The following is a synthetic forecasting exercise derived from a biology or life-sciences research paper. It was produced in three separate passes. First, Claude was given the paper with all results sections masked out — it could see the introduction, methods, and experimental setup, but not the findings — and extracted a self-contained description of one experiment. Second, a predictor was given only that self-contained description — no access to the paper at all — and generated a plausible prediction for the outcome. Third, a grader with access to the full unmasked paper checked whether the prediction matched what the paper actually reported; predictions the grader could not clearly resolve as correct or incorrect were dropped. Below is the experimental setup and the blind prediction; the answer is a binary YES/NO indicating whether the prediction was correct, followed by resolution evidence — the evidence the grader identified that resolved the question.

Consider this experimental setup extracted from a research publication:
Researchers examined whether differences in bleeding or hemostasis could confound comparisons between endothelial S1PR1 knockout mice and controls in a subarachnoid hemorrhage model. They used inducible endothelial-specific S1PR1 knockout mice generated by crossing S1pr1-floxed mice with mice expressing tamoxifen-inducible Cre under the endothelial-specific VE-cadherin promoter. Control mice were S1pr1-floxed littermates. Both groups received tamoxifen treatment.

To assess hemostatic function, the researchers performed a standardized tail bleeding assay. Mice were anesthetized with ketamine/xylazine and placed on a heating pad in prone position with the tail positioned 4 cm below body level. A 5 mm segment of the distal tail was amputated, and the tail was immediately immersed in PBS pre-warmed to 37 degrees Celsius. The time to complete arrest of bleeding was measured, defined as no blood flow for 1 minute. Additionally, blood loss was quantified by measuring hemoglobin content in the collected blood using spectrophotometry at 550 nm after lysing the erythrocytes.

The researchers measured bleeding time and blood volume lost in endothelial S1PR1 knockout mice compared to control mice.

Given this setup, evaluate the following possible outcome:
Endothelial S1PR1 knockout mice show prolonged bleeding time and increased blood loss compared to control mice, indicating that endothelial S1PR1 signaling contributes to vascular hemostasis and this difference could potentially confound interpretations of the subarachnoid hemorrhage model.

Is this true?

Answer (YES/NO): NO